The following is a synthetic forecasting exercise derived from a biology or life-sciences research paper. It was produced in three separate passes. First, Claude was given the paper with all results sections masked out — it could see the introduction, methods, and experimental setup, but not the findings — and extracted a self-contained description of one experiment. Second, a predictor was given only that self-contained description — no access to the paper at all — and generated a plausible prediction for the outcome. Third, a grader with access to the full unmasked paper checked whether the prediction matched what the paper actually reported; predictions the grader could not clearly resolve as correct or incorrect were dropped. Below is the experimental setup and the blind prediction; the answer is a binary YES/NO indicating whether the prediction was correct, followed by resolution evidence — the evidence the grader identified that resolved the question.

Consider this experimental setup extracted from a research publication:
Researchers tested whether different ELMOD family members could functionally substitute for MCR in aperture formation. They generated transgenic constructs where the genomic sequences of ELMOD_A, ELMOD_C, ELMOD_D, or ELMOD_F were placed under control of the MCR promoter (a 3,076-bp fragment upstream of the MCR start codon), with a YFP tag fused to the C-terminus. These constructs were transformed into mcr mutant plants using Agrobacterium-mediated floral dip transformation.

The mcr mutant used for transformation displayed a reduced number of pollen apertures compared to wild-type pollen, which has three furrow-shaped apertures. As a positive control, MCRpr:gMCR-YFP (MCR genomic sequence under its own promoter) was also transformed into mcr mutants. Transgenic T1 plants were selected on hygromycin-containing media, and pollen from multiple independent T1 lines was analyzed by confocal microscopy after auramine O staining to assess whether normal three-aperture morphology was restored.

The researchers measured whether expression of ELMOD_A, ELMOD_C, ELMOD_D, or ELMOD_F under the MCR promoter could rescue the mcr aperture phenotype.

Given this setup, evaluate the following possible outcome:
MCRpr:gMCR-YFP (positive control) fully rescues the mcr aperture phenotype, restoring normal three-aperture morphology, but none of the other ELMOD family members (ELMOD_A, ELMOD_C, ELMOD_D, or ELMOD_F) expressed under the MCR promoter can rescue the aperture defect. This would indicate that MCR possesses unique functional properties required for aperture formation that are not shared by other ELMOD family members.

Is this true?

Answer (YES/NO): NO